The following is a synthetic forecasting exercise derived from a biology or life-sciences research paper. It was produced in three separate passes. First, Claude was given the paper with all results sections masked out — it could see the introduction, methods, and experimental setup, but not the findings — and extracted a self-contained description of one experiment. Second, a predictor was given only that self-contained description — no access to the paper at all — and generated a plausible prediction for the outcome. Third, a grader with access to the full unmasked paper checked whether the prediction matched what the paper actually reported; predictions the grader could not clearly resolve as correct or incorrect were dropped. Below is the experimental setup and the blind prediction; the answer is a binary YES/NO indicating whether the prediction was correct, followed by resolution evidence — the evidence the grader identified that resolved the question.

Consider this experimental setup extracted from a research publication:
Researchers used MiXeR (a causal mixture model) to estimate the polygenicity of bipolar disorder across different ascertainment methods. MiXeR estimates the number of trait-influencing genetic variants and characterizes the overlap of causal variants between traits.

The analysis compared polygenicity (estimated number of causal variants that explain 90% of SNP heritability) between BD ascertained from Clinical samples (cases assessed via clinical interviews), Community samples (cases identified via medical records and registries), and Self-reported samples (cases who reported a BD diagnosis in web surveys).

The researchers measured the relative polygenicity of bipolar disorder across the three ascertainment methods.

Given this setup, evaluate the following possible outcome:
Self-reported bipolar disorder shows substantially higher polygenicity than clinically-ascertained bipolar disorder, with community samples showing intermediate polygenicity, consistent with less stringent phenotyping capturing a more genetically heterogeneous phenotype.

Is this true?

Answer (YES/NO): NO